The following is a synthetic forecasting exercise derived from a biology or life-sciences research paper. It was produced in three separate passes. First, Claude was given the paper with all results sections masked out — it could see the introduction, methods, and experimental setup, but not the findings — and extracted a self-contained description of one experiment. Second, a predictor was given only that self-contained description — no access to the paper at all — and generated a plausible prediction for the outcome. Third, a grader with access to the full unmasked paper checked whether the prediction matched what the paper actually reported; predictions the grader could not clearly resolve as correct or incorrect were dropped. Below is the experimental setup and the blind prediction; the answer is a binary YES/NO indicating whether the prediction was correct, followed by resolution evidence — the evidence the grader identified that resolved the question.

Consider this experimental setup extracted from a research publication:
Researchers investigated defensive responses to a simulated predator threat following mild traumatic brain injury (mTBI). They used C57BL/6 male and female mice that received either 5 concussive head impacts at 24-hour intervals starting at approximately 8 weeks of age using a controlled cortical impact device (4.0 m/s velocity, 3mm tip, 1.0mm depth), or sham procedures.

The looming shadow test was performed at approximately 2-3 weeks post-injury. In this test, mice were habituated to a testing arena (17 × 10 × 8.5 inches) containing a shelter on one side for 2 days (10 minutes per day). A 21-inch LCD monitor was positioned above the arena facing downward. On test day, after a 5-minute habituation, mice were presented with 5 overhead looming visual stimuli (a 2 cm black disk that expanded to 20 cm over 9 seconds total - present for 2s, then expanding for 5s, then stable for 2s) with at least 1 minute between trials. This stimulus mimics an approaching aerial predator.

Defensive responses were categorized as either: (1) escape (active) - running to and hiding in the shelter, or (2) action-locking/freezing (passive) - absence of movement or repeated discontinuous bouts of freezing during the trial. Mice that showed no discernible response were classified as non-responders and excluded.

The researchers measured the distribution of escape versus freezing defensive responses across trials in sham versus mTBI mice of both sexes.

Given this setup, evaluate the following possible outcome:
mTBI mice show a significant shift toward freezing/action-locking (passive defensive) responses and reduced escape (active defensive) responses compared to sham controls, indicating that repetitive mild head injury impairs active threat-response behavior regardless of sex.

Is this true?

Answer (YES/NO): YES